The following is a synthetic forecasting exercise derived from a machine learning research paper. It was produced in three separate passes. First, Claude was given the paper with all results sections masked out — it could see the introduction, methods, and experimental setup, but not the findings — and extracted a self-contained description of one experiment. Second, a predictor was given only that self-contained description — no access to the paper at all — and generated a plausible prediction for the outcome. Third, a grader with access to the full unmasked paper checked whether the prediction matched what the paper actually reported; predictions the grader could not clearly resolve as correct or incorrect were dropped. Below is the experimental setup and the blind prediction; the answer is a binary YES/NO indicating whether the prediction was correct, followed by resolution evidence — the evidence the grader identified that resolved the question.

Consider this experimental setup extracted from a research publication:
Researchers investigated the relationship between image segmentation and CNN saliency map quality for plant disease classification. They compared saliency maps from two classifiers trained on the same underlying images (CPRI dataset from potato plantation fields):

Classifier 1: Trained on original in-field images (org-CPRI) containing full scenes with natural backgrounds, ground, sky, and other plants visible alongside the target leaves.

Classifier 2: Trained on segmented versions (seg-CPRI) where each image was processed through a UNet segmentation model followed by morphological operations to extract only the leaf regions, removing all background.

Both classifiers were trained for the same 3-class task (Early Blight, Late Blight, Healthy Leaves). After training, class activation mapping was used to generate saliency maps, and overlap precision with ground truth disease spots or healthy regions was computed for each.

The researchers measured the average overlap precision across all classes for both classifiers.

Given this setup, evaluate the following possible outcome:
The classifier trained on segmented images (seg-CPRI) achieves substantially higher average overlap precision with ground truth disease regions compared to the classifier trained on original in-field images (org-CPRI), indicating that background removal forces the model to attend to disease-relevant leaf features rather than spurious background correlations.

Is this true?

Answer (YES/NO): YES